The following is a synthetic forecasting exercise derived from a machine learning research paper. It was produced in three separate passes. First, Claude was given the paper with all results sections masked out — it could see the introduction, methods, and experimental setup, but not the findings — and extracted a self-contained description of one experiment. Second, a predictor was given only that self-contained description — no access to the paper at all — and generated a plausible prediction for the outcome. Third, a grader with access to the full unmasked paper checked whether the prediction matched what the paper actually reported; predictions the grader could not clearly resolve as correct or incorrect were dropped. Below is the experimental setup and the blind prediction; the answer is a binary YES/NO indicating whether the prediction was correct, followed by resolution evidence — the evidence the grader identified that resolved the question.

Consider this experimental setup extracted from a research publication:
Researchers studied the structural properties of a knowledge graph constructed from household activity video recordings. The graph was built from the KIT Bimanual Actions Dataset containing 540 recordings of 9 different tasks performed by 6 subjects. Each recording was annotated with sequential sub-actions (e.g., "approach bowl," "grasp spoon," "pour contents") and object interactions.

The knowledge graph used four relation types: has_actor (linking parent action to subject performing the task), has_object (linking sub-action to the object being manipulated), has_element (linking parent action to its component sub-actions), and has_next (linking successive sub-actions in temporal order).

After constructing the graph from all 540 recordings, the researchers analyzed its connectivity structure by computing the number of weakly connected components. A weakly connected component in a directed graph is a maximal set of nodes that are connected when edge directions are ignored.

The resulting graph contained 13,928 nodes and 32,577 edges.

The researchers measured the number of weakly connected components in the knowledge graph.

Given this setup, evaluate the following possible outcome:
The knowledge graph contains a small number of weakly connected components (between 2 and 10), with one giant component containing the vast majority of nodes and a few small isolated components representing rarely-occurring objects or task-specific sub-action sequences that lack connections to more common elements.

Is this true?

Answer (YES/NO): NO